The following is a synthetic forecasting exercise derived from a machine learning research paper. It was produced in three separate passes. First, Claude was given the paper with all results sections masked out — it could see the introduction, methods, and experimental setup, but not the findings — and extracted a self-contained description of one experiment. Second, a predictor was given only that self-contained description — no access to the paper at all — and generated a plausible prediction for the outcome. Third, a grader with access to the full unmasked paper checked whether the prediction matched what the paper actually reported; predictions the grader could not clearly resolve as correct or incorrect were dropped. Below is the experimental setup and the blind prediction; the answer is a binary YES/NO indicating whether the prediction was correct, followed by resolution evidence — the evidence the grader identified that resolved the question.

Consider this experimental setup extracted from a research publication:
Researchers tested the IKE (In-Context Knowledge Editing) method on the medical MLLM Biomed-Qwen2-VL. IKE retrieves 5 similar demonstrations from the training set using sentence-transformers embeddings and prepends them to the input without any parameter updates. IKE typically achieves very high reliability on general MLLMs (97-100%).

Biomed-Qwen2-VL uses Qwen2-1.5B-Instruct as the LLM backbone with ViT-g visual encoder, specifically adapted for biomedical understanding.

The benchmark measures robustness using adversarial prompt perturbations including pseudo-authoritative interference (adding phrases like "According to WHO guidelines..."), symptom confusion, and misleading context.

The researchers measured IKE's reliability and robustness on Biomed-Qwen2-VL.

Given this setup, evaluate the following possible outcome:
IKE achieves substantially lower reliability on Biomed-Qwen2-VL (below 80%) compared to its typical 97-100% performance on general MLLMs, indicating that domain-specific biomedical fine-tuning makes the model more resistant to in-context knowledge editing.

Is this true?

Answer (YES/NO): NO